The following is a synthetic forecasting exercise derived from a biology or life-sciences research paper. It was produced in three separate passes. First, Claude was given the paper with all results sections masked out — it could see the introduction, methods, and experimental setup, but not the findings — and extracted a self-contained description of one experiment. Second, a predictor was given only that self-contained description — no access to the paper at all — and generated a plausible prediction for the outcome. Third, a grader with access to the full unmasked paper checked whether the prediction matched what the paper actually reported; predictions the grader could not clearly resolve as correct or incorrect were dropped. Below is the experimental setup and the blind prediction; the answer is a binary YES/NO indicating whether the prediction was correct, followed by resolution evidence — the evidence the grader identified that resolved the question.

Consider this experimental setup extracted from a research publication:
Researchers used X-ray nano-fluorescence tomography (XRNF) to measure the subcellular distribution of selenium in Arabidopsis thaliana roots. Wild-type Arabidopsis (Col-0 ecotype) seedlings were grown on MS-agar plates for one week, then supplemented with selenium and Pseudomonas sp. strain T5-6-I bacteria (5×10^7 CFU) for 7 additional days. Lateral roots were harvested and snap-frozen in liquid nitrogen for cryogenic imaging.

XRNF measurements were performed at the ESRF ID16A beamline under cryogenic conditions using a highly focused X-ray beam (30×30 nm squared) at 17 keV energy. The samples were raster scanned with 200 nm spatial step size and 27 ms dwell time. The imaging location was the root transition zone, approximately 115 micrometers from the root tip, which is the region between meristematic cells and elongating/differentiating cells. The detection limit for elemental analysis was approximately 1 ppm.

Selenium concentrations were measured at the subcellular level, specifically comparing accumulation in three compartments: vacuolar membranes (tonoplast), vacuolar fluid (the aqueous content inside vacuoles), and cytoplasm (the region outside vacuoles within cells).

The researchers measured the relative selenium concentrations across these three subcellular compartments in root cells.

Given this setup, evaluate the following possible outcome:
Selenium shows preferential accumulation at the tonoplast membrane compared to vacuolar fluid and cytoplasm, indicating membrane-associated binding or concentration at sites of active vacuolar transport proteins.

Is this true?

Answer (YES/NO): NO